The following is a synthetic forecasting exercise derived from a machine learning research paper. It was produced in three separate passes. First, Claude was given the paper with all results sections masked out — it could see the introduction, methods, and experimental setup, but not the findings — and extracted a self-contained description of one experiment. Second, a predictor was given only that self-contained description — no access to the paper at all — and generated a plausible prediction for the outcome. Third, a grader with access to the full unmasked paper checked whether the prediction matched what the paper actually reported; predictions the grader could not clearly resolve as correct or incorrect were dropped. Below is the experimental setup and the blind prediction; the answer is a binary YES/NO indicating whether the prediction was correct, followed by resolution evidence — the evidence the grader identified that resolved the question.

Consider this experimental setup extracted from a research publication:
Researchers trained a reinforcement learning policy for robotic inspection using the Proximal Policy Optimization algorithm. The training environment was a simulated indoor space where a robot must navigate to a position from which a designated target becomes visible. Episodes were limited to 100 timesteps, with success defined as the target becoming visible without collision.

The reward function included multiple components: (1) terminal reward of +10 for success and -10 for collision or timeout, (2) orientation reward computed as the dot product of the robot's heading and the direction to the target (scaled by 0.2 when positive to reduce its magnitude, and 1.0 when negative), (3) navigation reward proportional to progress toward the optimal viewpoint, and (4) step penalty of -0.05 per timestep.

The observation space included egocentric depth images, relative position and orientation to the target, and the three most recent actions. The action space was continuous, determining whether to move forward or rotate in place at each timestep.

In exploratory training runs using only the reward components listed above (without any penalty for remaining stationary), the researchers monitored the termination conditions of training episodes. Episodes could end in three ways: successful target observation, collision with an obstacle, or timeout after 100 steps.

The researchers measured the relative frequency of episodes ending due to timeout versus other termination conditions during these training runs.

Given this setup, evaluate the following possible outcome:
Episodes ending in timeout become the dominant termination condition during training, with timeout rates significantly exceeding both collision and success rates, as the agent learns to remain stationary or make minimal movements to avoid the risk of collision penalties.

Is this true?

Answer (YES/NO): YES